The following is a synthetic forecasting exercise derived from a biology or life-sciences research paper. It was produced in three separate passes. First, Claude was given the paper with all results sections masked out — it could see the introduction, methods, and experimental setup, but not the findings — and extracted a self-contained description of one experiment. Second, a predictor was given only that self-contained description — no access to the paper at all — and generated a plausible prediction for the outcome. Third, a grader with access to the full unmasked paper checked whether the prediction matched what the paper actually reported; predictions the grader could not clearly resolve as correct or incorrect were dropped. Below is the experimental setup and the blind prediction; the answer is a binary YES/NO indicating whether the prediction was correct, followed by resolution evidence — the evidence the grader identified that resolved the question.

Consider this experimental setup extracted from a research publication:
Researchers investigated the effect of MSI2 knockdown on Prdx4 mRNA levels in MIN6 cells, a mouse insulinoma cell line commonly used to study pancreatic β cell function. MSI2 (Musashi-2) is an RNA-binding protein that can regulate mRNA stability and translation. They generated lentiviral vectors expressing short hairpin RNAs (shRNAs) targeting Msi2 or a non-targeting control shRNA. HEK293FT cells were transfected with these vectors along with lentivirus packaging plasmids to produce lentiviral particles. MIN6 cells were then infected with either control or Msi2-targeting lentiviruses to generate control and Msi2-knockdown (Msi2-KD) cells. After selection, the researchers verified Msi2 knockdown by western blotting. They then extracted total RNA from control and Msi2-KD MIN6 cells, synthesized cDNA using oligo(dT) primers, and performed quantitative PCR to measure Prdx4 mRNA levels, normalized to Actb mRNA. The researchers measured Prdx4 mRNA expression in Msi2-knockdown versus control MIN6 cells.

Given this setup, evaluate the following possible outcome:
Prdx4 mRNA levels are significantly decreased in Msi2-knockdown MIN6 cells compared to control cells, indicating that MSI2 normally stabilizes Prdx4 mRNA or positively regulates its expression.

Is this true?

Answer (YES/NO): NO